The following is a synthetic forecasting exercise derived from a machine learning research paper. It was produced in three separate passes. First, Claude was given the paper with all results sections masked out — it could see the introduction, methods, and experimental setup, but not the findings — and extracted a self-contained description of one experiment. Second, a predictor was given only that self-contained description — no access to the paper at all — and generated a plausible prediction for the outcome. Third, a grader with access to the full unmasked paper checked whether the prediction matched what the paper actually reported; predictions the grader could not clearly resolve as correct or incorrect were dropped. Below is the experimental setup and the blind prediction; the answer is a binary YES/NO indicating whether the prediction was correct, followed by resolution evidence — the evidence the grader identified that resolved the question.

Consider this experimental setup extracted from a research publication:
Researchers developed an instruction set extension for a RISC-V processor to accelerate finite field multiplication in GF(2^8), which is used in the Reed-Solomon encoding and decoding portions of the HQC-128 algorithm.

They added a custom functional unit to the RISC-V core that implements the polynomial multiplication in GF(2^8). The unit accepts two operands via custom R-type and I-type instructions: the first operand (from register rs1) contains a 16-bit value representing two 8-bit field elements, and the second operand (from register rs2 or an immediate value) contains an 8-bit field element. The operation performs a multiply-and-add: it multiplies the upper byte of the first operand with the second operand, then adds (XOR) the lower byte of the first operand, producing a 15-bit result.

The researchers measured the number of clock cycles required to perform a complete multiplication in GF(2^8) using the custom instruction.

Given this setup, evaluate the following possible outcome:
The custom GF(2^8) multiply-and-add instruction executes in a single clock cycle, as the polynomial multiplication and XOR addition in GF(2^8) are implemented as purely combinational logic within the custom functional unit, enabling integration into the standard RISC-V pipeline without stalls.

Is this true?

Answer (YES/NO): NO